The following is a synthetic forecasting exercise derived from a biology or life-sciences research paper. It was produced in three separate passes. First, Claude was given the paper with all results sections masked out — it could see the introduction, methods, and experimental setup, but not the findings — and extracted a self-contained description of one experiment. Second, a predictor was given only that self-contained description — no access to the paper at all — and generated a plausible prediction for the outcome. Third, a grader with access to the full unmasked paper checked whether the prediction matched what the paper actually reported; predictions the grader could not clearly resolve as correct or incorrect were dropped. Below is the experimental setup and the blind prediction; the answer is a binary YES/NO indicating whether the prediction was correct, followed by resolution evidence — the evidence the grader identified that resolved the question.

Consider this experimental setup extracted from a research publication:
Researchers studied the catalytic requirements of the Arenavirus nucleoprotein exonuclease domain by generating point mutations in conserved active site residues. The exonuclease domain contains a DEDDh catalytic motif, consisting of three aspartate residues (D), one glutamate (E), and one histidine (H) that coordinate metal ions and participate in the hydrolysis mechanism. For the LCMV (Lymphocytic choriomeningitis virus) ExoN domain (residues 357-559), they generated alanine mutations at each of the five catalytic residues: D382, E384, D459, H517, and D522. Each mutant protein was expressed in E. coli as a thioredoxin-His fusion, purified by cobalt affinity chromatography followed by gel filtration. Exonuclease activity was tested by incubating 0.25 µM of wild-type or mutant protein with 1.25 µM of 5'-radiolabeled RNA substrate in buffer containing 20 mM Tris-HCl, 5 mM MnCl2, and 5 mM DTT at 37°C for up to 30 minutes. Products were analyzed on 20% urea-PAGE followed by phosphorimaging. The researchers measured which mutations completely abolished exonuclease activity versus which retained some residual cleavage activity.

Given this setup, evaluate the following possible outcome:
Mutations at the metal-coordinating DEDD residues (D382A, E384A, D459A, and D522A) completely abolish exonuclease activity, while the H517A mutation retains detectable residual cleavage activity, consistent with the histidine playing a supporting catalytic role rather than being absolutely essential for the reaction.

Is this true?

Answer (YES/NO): NO